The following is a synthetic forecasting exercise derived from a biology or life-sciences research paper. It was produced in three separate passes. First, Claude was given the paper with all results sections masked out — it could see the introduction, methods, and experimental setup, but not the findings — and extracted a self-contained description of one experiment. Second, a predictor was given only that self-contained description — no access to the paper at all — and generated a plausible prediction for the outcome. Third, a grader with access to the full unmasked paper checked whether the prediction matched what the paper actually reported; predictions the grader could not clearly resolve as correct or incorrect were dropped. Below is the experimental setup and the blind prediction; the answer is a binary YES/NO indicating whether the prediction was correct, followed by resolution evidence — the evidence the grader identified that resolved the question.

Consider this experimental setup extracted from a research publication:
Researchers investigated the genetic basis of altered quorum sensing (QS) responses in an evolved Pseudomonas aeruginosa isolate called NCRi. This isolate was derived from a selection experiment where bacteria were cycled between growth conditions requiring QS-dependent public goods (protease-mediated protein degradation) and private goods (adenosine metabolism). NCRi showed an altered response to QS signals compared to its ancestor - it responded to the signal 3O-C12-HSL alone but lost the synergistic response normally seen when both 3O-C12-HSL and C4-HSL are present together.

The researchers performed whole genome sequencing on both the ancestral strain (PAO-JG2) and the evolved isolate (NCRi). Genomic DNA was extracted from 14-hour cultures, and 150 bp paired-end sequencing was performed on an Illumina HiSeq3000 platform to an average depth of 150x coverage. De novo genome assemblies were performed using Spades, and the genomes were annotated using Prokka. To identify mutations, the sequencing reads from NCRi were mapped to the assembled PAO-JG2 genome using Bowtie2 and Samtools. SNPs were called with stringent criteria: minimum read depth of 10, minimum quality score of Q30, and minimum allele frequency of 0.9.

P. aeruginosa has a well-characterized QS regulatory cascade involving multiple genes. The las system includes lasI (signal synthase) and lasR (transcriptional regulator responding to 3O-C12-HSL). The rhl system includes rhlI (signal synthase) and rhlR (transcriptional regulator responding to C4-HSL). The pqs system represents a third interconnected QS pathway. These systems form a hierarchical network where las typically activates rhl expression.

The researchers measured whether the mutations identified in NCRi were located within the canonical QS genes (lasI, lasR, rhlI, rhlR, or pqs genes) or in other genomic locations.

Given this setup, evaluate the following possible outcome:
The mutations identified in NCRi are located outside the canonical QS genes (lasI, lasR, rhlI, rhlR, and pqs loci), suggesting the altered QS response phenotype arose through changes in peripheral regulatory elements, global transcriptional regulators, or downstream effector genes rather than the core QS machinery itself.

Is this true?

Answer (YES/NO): YES